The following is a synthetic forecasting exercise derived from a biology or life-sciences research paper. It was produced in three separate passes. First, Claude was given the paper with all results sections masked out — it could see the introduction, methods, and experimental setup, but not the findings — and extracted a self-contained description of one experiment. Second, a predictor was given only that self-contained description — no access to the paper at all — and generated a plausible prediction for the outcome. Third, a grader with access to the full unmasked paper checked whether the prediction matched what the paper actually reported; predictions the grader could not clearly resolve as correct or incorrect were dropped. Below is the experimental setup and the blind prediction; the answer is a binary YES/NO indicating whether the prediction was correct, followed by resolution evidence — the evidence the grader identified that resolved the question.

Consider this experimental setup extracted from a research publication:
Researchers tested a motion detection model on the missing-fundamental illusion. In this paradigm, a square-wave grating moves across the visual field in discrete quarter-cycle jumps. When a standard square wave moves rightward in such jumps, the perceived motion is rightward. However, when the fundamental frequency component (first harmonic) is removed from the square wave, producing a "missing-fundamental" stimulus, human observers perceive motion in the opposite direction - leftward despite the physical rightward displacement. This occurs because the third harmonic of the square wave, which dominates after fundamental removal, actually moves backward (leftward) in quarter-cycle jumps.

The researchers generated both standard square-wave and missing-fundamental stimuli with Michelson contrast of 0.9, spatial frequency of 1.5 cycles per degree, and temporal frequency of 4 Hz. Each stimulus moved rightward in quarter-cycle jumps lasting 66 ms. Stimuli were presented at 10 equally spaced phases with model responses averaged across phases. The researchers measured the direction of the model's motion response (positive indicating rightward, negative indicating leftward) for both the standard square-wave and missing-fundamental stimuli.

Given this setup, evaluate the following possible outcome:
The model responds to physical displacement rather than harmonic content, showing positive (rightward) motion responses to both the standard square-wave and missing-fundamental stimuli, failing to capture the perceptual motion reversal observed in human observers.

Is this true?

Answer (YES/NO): NO